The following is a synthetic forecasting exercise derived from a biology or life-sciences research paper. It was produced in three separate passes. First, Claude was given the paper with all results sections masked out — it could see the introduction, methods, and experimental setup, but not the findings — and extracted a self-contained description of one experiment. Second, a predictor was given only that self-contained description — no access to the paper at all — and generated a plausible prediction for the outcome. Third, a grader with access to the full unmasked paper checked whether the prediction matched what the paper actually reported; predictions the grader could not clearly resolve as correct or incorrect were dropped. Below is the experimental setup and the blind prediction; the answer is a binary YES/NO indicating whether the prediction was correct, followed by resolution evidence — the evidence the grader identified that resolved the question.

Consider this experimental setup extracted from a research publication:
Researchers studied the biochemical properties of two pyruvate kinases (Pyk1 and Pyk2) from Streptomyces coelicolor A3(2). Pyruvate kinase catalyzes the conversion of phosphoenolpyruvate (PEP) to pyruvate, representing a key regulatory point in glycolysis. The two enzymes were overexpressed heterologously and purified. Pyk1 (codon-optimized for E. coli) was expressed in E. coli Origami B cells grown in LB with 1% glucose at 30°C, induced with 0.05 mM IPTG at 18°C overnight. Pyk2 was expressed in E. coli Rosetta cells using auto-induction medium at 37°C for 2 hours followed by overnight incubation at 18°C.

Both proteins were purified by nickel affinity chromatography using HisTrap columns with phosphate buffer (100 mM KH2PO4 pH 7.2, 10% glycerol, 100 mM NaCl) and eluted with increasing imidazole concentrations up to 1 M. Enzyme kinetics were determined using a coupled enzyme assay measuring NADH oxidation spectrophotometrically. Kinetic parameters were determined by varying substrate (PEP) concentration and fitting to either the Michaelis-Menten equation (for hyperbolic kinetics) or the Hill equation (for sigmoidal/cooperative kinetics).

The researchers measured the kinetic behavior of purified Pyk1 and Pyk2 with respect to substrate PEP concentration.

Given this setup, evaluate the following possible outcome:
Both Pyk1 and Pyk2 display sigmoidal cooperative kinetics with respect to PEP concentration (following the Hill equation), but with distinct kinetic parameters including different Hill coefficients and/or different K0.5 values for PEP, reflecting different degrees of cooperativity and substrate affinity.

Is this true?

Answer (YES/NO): YES